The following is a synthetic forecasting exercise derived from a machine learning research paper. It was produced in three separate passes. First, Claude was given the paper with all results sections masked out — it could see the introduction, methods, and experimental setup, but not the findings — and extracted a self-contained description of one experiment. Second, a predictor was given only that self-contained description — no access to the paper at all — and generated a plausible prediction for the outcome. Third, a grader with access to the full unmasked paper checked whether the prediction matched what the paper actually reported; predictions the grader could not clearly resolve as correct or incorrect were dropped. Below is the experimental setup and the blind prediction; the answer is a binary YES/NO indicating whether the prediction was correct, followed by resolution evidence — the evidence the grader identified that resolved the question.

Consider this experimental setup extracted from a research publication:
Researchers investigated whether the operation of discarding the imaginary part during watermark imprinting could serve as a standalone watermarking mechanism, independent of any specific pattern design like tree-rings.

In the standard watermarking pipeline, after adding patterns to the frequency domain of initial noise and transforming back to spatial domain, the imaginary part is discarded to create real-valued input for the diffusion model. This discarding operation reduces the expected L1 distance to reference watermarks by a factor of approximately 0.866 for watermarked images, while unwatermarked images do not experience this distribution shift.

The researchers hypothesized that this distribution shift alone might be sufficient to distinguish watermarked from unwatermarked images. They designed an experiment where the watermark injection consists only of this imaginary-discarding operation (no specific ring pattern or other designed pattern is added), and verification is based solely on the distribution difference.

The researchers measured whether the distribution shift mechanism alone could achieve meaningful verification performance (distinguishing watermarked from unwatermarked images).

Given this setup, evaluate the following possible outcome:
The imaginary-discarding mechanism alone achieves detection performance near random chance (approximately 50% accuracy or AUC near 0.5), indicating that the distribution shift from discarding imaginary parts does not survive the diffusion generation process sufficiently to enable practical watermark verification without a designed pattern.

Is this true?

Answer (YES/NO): NO